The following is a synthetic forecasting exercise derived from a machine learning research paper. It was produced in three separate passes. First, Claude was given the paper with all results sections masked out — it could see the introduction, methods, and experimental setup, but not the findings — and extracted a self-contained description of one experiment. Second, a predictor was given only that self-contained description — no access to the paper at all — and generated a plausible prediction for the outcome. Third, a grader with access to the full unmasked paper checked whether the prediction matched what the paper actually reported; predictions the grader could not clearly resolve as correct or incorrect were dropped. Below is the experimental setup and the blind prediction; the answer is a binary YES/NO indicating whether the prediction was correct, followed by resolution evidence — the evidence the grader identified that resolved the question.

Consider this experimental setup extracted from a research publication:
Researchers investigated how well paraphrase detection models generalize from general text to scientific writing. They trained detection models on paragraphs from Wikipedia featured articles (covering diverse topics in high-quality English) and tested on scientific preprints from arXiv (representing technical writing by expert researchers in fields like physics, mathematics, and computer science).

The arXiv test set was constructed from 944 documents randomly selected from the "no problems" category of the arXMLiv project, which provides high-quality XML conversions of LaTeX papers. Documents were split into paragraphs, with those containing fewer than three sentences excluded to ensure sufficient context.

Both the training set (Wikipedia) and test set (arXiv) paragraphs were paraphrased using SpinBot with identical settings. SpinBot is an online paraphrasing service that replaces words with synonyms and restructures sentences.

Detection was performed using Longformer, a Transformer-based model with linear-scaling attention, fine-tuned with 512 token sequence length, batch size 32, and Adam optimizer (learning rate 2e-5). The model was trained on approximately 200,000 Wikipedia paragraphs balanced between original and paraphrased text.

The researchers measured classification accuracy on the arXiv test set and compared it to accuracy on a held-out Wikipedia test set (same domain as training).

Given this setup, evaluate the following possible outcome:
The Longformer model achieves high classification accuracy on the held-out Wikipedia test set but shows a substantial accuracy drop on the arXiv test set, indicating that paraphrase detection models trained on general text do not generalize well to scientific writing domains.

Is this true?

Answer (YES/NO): NO